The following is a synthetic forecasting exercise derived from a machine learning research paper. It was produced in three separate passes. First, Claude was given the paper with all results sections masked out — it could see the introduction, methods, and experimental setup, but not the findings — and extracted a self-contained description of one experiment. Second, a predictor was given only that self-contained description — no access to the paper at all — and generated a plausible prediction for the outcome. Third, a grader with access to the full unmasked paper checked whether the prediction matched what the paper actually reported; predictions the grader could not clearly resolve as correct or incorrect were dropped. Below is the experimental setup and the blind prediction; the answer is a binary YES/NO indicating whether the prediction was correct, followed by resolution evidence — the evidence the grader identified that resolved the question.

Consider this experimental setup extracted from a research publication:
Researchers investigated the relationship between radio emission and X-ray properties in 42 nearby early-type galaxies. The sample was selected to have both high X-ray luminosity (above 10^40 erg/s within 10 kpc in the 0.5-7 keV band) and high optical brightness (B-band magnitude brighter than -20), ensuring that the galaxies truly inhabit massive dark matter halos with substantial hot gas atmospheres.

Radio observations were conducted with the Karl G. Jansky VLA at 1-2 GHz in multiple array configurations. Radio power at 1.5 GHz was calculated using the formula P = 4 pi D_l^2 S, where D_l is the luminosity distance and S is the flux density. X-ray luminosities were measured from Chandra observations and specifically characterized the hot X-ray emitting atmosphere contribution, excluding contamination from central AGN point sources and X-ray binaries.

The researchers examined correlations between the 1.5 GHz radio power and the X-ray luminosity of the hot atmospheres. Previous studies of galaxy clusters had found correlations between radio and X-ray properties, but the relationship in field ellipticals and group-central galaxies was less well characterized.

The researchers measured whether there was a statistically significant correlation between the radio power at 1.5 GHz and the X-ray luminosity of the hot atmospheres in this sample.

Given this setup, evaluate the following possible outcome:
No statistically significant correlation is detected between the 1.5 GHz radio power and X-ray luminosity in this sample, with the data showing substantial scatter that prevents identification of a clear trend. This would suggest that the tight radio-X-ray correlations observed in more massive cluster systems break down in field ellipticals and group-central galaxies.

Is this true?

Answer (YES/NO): YES